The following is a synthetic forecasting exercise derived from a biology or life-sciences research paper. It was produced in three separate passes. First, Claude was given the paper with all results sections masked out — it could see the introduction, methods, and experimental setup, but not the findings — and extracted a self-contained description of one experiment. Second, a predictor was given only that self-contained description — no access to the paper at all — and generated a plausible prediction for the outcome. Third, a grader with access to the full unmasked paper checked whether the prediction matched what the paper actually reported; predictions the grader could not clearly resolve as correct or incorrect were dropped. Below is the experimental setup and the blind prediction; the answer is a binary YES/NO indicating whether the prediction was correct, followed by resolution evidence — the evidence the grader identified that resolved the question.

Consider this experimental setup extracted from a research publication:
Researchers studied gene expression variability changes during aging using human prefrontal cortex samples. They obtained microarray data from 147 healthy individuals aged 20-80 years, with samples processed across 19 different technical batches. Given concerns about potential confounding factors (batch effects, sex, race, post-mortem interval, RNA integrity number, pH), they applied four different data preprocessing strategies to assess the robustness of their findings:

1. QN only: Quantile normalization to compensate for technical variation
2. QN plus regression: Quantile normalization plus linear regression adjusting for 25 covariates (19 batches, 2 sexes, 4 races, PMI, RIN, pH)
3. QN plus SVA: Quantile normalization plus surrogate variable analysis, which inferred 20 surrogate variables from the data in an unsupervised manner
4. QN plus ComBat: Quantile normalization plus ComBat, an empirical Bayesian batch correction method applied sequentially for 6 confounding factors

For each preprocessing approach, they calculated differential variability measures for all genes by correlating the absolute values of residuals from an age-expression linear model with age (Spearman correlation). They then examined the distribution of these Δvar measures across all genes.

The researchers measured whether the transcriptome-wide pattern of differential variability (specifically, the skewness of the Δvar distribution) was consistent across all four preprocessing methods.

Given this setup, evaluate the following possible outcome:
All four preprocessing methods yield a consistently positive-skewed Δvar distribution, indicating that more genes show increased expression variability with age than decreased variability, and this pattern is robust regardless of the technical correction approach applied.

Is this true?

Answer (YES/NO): NO